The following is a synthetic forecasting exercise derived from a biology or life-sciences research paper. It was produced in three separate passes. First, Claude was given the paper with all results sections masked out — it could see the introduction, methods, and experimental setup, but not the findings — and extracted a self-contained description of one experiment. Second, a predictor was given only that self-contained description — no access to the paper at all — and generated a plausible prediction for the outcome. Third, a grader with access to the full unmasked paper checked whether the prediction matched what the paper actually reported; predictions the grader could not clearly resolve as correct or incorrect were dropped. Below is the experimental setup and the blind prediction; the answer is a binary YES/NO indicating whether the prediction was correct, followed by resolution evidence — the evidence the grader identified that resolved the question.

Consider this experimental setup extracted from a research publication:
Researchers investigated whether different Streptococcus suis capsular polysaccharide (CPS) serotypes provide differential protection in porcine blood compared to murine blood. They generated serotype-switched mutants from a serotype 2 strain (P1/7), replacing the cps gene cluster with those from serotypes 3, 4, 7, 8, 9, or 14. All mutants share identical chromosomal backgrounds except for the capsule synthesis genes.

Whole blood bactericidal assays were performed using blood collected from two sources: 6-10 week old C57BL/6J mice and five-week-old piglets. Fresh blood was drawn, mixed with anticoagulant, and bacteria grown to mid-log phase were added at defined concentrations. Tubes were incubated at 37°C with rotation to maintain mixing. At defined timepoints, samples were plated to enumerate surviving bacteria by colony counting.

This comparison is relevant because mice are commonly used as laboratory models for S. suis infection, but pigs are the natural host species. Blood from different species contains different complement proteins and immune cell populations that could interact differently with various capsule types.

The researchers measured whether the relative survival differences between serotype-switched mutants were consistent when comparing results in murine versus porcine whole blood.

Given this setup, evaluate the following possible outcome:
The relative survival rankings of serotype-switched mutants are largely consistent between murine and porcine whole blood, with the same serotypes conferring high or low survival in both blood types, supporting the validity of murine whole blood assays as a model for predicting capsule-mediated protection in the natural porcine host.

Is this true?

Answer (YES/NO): NO